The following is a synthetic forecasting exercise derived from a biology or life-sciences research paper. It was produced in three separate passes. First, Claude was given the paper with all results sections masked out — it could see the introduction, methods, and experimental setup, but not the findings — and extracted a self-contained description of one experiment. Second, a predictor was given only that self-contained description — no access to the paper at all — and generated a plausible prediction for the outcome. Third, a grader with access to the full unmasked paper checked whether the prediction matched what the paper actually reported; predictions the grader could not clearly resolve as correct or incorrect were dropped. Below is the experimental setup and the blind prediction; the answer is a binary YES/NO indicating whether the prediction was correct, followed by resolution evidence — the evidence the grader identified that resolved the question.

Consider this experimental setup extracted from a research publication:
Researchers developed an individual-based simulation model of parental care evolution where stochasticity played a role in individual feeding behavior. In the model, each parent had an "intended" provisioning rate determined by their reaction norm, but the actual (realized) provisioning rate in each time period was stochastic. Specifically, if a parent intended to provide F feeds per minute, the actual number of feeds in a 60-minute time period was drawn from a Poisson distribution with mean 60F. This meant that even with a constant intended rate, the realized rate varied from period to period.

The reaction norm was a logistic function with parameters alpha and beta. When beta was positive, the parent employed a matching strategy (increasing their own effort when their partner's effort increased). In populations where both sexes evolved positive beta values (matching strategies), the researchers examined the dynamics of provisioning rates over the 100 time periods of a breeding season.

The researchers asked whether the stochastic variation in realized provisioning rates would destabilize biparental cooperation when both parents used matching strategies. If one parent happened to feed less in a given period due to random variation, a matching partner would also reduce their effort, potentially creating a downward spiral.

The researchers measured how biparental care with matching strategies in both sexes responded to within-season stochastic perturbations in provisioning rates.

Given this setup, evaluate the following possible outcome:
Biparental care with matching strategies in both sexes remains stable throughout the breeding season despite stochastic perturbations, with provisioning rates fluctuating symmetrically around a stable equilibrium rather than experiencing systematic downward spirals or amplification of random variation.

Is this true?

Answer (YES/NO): YES